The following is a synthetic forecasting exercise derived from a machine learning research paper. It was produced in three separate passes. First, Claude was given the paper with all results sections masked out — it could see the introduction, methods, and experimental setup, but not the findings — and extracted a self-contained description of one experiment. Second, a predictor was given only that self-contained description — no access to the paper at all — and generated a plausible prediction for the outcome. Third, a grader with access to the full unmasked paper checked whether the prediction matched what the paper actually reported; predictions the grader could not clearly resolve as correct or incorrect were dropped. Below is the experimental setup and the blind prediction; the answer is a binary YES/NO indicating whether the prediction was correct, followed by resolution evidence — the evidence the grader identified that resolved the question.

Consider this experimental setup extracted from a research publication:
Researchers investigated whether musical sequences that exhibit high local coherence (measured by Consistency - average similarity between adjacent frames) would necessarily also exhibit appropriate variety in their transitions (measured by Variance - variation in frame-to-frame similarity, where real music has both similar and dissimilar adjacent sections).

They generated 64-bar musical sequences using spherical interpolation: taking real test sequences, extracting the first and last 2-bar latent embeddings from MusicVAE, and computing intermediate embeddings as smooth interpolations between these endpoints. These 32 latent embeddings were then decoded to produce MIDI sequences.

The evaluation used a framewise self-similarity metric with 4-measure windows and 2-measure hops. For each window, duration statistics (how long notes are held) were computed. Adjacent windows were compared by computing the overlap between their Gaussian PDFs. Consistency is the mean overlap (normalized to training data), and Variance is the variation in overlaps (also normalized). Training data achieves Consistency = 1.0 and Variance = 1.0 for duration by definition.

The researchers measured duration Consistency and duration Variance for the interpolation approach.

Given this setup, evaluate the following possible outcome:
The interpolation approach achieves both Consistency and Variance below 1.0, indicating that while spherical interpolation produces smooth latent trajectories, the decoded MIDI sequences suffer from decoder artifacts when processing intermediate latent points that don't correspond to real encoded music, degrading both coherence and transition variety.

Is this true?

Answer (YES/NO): NO